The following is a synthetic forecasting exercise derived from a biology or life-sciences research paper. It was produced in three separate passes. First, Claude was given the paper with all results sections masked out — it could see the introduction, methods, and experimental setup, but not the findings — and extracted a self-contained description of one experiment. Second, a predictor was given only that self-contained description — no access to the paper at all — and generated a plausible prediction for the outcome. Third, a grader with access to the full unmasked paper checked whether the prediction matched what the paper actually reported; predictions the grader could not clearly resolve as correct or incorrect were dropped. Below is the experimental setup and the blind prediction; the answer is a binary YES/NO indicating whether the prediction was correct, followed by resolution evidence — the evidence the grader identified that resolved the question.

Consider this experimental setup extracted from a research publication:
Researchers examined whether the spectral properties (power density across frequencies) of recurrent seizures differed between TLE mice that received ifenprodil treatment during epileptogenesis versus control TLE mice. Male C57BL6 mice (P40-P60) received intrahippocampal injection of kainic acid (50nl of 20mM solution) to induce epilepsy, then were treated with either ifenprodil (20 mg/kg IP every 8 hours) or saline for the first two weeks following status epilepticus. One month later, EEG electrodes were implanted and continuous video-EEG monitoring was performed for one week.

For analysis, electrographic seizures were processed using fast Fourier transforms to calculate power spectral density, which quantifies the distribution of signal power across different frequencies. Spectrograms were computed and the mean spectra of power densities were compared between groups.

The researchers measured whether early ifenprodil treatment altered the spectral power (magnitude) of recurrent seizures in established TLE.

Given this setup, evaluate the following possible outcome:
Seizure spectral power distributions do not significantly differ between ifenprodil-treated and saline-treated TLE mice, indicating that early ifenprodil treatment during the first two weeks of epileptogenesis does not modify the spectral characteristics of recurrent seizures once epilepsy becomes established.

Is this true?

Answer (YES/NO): YES